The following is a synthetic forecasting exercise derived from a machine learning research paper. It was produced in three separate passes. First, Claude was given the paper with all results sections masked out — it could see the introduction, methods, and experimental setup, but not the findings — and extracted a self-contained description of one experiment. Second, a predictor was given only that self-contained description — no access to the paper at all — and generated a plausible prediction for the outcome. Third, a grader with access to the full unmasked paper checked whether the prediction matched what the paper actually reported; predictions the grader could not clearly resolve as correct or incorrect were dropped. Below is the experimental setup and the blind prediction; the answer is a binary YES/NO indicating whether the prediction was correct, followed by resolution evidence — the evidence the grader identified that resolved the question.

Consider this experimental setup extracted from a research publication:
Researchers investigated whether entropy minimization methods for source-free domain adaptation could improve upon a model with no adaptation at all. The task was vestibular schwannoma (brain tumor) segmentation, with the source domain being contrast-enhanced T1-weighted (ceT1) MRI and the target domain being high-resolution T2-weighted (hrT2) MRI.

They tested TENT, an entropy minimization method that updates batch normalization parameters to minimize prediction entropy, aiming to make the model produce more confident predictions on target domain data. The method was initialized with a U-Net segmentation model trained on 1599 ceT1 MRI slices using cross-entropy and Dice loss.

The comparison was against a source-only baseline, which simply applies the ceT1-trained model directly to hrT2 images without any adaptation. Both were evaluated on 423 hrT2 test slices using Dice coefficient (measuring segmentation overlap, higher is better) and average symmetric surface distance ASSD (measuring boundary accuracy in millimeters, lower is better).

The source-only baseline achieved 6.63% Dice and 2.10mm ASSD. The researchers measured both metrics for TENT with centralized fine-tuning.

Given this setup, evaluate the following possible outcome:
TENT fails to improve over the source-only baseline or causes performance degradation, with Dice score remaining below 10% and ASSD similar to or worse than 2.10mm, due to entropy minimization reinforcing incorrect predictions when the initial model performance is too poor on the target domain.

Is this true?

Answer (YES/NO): NO